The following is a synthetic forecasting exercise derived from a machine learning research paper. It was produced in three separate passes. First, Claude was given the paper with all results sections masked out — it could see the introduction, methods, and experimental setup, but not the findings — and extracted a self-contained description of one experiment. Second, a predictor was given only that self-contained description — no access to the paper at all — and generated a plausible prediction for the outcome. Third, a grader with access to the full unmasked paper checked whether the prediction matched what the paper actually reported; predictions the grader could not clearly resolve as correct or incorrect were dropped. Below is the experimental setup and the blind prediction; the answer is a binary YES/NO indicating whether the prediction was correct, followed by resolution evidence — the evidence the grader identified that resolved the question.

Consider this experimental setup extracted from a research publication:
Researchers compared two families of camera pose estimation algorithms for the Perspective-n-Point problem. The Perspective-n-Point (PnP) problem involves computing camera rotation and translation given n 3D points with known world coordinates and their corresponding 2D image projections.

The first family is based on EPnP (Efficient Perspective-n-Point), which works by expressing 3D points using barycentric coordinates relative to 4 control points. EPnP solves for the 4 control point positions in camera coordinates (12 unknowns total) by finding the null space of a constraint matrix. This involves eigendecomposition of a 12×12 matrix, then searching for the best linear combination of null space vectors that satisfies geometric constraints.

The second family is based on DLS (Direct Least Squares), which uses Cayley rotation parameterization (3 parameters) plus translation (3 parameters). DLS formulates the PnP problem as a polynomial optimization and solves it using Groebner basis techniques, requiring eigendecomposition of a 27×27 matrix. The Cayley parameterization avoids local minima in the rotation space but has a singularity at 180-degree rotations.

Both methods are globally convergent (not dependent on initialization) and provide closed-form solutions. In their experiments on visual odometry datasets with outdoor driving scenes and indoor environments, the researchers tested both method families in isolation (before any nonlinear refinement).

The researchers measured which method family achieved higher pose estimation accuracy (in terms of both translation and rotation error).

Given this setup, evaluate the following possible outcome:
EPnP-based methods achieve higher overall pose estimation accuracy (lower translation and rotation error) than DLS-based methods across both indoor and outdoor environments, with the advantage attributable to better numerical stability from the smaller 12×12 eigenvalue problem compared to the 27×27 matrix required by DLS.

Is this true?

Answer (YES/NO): NO